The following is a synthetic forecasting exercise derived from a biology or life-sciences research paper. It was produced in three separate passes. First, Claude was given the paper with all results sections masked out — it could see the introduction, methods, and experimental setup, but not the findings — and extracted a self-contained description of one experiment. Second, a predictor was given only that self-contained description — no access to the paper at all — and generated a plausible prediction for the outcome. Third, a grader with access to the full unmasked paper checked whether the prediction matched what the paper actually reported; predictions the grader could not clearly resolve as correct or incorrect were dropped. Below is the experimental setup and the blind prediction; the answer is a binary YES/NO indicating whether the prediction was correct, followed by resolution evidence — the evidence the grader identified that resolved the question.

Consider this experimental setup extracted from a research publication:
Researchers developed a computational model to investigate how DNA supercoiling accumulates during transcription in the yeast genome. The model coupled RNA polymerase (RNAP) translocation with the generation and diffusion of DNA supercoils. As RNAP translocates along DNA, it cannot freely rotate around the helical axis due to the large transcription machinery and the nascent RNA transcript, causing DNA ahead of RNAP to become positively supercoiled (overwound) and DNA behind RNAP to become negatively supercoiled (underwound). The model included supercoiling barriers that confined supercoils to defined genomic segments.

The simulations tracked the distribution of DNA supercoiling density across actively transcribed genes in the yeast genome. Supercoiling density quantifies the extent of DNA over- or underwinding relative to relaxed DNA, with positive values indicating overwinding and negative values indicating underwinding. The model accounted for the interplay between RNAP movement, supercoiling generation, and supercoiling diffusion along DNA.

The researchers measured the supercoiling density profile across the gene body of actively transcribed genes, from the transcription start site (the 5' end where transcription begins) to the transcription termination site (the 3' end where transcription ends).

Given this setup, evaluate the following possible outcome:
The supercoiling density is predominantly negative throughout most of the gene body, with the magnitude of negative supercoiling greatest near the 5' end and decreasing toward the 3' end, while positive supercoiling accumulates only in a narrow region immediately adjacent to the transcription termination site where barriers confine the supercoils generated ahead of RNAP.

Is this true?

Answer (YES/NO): NO